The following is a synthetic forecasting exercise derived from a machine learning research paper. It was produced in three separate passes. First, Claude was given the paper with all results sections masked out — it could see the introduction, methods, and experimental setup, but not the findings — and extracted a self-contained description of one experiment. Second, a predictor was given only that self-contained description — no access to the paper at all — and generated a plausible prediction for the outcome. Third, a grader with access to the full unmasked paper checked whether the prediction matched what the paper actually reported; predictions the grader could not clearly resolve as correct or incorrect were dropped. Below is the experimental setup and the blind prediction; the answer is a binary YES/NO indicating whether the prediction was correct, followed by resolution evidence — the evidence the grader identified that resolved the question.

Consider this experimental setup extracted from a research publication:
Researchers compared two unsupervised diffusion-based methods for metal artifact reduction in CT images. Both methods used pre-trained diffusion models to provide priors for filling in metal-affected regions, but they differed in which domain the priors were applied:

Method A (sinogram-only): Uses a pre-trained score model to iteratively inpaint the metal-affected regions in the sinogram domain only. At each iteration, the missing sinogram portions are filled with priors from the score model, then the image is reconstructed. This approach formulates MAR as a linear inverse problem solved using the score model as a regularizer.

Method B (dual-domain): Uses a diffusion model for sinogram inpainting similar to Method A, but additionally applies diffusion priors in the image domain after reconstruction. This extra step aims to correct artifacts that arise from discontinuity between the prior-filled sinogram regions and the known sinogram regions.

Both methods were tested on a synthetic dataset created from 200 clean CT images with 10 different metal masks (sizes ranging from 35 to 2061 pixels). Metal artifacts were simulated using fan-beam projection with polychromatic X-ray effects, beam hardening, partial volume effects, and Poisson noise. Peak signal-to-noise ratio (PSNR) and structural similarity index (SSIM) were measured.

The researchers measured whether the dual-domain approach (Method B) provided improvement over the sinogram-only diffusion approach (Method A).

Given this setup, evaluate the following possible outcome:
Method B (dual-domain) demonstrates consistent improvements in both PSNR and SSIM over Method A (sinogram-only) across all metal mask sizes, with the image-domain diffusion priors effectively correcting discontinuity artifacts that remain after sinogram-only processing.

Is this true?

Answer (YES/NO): YES